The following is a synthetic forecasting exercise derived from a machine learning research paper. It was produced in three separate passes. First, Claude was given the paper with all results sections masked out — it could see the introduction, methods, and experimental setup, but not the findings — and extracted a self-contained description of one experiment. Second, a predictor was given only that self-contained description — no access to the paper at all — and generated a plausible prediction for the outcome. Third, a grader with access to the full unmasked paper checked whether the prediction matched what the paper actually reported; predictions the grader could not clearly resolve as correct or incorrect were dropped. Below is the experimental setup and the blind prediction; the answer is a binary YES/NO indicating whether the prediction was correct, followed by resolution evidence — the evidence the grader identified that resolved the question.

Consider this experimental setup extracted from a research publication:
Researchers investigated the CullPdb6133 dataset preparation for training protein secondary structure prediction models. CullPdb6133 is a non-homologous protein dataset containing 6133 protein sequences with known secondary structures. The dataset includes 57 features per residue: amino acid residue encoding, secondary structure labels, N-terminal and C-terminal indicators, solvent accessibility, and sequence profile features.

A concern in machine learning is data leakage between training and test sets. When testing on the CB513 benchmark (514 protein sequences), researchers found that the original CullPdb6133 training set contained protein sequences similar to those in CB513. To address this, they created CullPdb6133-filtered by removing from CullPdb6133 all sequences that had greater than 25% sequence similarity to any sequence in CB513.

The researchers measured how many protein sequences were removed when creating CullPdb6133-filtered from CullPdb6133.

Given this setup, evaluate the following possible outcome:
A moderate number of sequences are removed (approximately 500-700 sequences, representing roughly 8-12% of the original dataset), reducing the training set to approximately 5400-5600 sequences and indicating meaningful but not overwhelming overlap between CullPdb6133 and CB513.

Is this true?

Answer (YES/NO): YES